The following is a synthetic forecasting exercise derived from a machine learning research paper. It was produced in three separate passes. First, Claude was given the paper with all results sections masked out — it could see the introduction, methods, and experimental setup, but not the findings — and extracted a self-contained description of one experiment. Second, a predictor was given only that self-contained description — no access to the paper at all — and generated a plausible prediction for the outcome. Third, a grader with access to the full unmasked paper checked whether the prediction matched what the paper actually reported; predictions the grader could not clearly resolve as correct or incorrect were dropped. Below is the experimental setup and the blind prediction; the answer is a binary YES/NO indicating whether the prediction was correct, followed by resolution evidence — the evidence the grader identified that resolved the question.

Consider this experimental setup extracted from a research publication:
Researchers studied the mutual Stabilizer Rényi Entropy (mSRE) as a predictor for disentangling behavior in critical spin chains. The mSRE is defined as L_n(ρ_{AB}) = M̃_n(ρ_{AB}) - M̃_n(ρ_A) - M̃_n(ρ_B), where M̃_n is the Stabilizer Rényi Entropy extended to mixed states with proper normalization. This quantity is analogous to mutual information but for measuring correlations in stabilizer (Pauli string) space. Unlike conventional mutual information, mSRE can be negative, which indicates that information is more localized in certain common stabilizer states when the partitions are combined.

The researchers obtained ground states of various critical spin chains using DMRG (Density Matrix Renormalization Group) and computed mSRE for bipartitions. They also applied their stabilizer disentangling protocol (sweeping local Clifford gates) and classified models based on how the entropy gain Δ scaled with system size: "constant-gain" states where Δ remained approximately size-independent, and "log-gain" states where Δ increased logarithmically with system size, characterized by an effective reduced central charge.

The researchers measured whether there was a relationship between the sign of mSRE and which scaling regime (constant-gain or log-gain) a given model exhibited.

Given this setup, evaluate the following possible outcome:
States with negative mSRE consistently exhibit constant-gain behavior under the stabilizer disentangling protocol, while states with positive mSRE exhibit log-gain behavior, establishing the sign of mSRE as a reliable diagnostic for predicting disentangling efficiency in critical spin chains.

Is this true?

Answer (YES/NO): NO